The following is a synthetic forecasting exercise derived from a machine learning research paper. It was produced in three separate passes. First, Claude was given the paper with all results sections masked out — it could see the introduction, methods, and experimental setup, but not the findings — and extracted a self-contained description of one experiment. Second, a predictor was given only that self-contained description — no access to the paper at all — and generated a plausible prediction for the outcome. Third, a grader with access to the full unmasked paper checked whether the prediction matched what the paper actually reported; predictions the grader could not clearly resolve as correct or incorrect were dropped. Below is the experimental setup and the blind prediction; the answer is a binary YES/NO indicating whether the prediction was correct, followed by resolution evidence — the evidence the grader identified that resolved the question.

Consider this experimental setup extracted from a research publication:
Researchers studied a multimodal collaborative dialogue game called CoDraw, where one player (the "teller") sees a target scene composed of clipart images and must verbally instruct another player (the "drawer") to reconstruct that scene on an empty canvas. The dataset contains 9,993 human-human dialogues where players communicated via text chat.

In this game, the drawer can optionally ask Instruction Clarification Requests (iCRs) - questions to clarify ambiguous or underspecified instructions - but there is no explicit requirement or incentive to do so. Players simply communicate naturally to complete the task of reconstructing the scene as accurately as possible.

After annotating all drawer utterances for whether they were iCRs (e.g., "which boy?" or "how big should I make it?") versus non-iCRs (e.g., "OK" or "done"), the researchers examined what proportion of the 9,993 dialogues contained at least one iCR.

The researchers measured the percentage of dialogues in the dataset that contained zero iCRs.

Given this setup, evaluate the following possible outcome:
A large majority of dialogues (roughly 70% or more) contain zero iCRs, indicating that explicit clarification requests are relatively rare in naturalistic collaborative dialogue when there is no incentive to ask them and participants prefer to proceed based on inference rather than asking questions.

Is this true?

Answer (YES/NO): NO